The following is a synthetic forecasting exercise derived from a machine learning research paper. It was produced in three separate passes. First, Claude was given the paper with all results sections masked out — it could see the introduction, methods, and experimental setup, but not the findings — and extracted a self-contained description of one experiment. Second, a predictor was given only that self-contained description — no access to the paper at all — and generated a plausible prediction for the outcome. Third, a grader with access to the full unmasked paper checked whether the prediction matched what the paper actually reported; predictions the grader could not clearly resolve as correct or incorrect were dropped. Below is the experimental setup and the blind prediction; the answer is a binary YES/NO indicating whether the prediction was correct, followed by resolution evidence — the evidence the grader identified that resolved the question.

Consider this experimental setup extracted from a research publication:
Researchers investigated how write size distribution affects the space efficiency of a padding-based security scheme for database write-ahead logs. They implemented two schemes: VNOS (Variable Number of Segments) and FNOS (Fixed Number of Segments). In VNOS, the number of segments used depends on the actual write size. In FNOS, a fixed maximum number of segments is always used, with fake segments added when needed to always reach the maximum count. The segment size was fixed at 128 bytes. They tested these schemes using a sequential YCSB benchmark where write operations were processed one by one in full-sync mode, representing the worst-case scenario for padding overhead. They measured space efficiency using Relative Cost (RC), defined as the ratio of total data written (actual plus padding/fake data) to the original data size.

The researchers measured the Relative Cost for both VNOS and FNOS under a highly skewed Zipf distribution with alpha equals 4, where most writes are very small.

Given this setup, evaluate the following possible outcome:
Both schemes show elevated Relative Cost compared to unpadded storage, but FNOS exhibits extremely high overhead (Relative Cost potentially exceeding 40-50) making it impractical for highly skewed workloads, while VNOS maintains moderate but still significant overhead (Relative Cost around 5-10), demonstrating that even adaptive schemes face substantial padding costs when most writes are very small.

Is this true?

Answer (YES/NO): NO